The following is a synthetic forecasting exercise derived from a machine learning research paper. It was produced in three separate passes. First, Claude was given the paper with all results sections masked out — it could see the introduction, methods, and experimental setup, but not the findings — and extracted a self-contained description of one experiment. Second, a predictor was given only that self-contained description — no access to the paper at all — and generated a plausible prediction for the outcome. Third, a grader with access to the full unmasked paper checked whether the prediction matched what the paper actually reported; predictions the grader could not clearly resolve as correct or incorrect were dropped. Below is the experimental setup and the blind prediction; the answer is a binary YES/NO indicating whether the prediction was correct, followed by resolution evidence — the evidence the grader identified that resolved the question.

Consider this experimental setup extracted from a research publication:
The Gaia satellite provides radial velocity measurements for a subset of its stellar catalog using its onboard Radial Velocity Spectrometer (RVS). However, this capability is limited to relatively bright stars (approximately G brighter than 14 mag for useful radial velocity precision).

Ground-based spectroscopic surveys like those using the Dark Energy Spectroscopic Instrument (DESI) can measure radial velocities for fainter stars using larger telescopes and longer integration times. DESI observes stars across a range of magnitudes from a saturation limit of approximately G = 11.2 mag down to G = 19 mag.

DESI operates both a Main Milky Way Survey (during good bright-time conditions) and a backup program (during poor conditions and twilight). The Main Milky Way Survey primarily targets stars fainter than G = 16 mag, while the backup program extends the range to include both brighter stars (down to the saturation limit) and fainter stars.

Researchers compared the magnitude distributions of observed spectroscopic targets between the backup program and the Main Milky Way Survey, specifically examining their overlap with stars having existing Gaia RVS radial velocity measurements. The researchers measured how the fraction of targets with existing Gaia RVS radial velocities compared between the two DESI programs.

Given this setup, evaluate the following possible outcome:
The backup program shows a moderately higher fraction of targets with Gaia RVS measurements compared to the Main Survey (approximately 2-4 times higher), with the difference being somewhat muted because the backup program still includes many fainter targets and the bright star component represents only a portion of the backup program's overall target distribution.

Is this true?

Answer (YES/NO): YES